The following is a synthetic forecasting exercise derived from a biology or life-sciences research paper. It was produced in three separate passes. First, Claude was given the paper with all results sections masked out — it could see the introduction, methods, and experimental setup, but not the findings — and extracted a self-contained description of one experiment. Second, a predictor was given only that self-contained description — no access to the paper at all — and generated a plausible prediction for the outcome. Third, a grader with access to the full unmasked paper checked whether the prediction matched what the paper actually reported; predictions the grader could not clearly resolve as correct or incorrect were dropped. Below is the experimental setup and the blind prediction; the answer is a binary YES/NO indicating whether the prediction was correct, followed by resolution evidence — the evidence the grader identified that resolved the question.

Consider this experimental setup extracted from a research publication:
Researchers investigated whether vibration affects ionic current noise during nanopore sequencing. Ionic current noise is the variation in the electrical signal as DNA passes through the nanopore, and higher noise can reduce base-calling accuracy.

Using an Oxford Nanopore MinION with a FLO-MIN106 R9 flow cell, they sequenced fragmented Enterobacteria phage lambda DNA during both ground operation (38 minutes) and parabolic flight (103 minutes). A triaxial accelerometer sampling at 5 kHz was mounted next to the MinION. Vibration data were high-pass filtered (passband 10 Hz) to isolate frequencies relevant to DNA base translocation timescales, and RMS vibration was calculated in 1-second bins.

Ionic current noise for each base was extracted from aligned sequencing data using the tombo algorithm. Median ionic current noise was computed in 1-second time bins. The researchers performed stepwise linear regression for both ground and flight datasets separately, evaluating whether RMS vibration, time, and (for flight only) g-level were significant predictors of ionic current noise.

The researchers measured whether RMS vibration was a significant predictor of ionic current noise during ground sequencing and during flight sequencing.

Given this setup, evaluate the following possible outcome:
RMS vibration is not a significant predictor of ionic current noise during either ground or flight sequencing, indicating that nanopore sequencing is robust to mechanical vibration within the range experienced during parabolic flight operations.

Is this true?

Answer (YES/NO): NO